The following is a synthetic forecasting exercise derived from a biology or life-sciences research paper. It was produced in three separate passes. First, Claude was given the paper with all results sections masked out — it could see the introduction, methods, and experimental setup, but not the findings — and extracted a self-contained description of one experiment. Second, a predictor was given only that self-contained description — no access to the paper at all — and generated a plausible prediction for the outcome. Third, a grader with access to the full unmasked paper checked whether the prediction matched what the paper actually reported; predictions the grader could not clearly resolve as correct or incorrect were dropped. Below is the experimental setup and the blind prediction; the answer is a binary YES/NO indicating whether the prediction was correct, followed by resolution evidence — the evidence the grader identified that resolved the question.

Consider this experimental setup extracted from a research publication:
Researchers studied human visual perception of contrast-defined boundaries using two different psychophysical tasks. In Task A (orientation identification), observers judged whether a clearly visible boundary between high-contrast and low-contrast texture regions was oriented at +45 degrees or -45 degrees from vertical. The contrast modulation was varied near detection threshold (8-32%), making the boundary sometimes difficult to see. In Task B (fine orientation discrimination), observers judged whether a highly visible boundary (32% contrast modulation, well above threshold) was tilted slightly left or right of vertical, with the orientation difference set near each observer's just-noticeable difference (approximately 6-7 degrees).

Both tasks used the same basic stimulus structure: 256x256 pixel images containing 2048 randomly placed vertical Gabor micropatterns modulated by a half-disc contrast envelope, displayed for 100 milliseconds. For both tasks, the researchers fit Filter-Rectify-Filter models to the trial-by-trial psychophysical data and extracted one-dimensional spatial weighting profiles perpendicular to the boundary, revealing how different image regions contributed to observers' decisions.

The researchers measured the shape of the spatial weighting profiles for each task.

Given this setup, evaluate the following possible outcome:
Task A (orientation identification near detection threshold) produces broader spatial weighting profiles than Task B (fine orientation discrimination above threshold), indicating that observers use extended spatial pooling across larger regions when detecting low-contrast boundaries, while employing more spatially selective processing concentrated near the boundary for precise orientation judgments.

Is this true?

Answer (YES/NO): YES